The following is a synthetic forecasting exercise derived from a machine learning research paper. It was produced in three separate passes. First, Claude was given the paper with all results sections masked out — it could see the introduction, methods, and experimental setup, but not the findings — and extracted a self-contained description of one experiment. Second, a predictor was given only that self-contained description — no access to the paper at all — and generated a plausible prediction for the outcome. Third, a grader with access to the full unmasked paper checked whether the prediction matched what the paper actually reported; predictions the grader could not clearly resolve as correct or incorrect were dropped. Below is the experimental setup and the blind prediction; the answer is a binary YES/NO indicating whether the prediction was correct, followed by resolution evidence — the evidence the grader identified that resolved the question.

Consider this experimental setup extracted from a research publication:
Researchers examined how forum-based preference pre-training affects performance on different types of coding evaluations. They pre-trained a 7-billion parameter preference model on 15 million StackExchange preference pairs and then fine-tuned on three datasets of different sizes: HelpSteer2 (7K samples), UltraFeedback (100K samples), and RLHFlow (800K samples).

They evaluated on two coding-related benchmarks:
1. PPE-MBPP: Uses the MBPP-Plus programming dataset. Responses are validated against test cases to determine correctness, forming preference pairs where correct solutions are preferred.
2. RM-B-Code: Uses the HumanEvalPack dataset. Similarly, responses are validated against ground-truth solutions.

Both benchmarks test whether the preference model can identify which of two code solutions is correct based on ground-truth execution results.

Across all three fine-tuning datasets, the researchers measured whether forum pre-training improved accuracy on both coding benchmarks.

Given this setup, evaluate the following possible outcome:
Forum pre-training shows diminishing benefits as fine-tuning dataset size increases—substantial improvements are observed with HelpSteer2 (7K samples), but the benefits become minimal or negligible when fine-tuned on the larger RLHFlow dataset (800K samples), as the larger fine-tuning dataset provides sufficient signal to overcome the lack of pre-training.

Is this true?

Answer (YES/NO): NO